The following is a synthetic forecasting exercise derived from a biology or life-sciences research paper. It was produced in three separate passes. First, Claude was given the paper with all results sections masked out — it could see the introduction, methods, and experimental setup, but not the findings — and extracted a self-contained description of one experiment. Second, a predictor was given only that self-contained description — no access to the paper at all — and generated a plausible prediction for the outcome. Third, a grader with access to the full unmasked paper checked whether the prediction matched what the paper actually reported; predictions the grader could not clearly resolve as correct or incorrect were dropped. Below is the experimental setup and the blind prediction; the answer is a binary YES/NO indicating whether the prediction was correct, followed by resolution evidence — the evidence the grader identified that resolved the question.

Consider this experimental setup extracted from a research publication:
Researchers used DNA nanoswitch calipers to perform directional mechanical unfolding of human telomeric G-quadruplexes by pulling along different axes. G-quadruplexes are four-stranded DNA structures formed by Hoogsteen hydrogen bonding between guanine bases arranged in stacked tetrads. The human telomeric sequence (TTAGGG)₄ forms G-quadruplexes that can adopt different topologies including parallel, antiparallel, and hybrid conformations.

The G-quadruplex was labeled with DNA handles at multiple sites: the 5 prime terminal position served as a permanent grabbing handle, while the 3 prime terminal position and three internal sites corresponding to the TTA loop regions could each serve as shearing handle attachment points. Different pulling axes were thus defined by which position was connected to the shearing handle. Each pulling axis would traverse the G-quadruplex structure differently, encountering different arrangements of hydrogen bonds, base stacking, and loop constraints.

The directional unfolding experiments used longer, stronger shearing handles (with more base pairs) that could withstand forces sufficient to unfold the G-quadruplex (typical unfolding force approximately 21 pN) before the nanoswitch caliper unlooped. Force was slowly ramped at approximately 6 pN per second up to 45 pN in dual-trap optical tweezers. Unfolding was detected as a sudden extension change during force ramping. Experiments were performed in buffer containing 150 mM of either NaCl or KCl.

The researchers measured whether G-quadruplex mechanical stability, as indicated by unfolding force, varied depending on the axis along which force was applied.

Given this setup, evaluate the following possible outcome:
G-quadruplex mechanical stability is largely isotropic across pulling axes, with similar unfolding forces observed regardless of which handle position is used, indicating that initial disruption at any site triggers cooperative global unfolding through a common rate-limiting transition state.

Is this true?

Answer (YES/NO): NO